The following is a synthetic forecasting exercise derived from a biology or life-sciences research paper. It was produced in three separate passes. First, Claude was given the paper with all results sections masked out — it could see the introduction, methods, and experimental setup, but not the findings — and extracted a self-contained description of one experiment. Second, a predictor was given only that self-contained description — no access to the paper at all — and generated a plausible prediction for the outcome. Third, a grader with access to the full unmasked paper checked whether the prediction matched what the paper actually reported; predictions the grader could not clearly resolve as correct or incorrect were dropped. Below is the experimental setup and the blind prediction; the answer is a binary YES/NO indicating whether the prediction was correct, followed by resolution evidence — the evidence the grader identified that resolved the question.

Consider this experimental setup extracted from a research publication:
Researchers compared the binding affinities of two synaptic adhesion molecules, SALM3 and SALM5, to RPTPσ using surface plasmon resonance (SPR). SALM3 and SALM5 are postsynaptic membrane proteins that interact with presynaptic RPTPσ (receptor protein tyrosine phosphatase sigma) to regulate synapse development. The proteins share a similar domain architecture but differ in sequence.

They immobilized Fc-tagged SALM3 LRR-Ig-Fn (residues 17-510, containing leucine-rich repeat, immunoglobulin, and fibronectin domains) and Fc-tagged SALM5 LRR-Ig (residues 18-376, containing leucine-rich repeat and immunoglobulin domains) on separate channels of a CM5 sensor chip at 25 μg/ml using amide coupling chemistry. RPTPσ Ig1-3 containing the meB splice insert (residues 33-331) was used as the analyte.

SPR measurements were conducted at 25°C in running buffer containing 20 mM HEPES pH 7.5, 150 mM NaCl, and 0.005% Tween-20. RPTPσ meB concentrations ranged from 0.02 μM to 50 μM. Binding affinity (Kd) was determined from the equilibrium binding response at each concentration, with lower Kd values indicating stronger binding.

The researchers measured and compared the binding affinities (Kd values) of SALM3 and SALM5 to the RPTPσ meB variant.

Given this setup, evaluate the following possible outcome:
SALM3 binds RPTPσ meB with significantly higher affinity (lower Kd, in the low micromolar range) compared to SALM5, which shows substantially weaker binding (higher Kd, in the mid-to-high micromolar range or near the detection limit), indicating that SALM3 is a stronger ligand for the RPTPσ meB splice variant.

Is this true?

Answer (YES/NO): NO